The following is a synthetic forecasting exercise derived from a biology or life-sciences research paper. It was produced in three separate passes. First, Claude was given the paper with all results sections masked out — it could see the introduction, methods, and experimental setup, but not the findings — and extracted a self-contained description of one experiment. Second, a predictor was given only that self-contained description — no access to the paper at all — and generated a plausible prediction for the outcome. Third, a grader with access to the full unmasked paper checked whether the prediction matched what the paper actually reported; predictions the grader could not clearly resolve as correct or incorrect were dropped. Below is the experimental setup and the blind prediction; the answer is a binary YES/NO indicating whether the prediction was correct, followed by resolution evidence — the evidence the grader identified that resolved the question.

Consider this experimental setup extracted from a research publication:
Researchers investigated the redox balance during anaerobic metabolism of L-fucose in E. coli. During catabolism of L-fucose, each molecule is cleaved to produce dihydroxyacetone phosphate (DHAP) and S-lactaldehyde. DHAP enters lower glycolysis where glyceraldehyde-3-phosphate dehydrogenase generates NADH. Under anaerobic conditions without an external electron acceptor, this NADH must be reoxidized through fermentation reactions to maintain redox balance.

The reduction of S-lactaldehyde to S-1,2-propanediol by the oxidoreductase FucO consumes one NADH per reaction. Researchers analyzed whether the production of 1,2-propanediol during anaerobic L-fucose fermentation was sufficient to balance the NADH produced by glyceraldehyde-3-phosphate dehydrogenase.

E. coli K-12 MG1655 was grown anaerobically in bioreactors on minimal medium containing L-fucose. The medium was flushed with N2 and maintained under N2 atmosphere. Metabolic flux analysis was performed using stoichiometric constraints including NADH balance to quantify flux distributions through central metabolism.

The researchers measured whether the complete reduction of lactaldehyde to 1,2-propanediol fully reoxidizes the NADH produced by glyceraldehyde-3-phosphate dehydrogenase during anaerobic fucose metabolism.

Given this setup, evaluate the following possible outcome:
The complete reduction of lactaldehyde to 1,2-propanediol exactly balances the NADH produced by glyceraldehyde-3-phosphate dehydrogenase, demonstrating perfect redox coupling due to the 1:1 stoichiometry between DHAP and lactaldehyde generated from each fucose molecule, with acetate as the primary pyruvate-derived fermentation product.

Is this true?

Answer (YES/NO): YES